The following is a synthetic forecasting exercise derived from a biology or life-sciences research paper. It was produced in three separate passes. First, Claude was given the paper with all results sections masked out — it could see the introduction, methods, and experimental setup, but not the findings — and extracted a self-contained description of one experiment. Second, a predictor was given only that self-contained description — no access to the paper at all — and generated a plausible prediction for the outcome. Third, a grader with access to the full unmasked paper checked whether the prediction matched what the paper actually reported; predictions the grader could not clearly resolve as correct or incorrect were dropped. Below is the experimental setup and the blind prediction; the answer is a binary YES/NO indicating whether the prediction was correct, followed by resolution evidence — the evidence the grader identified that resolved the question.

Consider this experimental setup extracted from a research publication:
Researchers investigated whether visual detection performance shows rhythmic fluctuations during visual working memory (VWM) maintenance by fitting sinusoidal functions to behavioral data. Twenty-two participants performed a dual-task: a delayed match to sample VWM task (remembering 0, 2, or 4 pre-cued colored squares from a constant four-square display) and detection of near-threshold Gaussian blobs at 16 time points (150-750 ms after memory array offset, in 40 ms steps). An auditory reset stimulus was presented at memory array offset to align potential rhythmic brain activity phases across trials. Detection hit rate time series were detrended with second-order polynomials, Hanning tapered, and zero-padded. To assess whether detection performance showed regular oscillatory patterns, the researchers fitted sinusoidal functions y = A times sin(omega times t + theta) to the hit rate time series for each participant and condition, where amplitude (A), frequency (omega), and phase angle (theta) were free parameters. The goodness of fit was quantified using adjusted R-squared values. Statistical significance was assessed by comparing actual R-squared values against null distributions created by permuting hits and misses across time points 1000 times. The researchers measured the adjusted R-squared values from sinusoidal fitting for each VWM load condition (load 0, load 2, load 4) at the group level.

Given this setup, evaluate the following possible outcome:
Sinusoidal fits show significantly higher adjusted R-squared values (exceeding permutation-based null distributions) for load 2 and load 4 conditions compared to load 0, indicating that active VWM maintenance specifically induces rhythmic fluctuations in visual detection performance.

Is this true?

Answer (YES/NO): NO